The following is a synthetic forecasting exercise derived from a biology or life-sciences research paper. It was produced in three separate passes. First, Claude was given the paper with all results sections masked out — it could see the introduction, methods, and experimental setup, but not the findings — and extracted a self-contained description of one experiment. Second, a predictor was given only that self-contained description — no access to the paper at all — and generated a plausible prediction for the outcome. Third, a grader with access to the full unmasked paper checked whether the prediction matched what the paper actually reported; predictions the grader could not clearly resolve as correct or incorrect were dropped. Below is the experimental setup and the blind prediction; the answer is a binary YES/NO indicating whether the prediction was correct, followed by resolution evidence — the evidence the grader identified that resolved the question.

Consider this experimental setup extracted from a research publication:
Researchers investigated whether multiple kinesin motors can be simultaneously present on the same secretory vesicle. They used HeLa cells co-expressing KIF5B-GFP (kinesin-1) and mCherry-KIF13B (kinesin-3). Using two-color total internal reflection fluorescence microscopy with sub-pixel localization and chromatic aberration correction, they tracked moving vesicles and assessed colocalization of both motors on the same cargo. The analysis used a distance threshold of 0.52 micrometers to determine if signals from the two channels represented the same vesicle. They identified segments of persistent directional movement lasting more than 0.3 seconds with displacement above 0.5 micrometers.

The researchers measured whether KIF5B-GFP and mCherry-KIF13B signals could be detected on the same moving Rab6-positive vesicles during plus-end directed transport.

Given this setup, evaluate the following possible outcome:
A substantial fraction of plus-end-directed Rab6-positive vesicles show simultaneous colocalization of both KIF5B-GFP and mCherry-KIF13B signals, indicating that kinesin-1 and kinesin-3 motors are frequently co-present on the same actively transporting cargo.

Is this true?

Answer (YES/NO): YES